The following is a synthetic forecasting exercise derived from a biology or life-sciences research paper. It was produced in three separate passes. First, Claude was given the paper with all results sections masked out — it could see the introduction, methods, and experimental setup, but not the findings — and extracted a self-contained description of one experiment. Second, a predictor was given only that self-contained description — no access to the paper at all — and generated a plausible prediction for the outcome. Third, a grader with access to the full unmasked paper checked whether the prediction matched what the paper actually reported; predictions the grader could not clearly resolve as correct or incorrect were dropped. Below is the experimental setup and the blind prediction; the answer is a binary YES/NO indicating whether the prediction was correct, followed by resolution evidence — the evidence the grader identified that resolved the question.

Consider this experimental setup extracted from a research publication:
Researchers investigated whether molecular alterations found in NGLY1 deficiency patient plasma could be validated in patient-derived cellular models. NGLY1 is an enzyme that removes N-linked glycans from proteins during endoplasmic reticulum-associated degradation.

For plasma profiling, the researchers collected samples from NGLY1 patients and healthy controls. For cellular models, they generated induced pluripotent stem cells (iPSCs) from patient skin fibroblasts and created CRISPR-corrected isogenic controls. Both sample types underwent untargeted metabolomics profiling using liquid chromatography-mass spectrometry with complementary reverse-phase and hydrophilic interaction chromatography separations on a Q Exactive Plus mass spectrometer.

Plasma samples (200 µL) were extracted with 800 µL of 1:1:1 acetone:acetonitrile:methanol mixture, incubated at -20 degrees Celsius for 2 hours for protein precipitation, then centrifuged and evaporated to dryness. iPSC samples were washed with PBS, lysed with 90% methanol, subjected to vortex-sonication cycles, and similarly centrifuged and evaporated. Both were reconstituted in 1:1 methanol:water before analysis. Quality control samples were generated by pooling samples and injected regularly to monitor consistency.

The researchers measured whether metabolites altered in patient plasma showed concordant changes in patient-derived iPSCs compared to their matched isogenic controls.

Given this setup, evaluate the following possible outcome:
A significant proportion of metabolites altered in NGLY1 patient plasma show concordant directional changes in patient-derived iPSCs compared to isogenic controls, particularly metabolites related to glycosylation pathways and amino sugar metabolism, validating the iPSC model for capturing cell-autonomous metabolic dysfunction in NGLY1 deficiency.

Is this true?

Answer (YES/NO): NO